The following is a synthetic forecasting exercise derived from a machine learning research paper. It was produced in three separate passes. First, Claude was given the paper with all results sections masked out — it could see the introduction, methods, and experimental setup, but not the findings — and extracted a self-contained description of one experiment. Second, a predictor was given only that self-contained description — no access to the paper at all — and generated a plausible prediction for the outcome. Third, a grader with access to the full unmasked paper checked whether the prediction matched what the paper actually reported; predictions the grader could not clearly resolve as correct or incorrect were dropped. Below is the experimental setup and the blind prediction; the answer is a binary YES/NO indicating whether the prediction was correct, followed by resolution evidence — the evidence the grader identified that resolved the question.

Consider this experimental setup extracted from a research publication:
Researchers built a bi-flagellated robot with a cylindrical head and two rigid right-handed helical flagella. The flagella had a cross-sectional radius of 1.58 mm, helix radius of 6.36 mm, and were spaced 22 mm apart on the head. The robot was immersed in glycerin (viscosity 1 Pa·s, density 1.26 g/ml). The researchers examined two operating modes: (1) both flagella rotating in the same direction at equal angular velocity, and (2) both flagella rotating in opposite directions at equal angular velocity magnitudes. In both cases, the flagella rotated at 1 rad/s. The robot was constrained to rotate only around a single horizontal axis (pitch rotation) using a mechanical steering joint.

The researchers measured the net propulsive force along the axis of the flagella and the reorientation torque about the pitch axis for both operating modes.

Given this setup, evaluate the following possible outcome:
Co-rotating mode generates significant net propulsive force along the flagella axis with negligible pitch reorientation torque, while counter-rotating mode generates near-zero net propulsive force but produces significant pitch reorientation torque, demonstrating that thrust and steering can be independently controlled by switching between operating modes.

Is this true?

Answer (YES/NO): YES